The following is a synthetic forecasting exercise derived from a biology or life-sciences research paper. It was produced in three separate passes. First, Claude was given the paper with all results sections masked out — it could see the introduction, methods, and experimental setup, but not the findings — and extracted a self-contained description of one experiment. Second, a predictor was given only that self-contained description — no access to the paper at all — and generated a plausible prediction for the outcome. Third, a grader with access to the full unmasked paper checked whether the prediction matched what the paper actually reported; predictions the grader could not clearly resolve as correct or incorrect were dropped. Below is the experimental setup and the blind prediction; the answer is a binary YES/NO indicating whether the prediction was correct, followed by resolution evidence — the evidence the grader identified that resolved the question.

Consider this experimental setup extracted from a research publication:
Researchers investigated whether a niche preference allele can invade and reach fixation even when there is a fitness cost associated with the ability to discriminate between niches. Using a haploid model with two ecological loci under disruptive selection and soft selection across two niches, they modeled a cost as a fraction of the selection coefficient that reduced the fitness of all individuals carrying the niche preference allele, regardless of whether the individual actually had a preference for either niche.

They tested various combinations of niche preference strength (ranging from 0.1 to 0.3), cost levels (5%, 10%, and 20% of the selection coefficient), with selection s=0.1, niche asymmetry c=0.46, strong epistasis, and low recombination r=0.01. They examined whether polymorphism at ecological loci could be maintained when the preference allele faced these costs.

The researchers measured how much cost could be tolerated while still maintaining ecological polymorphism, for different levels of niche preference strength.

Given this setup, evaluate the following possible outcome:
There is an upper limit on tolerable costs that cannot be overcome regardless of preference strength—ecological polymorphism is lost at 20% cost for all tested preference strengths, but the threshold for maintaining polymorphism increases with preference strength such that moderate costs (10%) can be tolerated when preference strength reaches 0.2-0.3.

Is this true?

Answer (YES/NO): NO